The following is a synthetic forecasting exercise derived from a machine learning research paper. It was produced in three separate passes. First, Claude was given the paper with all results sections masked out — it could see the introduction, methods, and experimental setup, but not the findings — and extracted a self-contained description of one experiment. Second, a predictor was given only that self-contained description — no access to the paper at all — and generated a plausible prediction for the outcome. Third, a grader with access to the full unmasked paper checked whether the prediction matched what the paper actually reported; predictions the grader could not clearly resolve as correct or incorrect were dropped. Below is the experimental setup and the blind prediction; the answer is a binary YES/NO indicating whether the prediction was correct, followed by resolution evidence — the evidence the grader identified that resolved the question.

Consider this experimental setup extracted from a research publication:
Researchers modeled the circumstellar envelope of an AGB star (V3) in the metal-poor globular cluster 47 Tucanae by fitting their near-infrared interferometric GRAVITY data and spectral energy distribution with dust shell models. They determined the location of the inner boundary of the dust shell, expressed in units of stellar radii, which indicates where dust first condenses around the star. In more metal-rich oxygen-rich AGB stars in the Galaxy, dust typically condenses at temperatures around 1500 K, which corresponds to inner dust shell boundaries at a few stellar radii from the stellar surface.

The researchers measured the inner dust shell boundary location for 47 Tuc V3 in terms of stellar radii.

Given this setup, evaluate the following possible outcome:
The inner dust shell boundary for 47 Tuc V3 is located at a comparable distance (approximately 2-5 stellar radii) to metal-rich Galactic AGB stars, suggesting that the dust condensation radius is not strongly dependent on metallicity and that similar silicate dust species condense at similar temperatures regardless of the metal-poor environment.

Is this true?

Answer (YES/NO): NO